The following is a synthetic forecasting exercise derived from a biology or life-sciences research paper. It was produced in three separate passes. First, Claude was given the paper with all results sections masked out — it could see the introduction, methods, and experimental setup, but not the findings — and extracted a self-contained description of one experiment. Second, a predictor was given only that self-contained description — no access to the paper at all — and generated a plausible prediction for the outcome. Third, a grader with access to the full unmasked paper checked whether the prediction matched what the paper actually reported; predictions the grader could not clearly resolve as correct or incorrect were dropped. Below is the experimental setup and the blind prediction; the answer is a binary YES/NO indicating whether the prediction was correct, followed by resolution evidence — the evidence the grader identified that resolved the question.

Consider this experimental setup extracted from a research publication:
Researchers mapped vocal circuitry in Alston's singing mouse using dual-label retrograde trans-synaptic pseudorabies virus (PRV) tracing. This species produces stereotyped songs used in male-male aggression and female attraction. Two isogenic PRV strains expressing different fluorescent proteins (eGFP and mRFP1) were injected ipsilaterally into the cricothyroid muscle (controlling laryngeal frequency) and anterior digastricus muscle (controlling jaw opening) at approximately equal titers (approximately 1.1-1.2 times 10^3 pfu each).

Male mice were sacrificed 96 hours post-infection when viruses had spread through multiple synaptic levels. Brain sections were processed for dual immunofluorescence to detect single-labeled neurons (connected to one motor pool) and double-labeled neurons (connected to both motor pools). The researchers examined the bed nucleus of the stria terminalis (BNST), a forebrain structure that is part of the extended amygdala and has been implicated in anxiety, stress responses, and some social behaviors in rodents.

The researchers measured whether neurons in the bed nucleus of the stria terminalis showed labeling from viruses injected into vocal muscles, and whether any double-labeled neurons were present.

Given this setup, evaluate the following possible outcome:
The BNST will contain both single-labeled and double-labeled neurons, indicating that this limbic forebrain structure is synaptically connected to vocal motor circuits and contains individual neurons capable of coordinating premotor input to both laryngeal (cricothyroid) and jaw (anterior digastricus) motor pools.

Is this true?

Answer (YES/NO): YES